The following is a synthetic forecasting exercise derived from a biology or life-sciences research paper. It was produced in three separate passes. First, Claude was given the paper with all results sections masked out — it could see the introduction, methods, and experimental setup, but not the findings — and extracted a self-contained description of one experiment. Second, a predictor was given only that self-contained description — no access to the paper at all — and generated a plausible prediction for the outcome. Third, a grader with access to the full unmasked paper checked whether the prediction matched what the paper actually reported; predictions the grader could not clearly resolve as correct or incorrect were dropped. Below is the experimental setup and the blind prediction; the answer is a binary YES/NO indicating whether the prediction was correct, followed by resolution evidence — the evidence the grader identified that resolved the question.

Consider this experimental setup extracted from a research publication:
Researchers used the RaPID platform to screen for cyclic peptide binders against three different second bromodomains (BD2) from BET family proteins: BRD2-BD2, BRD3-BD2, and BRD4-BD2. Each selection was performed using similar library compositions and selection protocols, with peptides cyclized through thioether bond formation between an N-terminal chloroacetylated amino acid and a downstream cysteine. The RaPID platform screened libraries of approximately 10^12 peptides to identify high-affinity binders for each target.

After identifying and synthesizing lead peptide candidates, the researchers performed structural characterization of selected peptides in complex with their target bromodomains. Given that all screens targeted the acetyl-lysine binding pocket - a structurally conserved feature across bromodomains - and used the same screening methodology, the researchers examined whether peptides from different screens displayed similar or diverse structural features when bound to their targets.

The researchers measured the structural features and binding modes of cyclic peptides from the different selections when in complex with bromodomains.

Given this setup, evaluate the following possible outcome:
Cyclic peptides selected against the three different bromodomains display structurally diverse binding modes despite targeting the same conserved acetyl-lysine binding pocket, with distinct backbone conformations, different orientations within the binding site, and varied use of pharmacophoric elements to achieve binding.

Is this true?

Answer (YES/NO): YES